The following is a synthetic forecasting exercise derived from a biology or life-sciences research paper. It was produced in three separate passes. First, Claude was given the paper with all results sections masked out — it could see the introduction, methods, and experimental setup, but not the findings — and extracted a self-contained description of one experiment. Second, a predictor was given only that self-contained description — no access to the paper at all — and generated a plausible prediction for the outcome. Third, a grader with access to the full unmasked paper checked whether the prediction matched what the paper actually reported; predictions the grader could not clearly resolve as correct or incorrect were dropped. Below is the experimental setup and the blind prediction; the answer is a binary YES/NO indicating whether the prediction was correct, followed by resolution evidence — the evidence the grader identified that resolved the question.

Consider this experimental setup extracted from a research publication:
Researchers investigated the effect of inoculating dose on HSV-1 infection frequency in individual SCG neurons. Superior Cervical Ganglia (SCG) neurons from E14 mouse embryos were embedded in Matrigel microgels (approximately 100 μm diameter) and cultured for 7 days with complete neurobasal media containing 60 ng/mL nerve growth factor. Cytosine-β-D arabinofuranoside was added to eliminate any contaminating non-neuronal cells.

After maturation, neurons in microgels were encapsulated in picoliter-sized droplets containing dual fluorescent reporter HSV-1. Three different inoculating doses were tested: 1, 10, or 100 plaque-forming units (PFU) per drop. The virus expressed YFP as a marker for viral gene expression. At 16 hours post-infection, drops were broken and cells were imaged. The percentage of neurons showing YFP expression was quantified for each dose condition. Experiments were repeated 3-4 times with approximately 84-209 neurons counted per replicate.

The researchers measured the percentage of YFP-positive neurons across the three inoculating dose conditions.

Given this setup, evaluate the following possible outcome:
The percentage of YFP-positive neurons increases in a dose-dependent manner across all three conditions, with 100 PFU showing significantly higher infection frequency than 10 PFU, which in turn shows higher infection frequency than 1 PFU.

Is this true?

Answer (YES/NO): YES